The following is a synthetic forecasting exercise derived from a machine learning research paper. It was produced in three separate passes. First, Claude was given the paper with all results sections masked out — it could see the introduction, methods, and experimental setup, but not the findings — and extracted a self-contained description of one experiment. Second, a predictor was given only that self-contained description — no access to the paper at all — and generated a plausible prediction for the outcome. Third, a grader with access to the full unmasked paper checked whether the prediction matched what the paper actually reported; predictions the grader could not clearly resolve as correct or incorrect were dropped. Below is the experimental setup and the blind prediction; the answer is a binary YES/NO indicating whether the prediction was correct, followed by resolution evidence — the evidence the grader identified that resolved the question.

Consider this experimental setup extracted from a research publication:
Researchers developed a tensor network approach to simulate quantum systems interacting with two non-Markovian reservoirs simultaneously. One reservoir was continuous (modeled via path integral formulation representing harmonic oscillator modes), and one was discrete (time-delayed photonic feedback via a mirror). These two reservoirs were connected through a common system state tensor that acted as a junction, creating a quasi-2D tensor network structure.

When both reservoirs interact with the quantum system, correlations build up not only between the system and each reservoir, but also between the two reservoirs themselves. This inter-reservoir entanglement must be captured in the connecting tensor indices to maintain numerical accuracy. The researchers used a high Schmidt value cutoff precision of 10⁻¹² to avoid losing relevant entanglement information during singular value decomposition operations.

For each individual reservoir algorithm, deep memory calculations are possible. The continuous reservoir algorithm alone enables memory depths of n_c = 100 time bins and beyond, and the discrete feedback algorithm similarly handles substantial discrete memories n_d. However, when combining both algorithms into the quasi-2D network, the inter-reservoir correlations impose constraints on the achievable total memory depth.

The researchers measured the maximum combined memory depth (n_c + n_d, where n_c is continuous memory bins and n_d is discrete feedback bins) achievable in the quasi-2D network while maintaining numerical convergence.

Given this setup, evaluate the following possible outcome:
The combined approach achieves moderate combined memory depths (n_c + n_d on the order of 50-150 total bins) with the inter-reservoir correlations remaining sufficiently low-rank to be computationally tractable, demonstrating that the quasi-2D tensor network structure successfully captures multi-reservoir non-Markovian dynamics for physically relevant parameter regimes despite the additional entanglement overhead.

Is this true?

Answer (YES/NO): NO